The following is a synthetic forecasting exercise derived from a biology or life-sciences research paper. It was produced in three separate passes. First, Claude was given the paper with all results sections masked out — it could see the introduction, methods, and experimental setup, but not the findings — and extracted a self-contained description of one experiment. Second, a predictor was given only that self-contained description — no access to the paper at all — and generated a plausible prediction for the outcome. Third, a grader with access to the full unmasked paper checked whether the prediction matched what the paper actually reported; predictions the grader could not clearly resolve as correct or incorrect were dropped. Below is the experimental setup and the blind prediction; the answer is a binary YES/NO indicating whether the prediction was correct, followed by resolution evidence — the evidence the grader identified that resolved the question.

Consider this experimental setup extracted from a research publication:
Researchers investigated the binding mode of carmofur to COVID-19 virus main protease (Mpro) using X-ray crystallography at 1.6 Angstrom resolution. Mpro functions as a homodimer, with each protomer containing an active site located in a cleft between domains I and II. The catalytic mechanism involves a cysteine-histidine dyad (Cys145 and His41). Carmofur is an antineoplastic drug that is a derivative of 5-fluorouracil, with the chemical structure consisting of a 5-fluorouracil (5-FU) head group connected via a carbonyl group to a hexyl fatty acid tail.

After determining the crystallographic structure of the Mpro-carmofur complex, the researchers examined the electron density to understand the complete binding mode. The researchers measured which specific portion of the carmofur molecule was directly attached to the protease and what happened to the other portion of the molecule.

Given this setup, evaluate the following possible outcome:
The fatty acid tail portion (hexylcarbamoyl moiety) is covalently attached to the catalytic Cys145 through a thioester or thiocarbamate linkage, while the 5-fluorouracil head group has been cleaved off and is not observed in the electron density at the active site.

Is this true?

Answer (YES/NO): YES